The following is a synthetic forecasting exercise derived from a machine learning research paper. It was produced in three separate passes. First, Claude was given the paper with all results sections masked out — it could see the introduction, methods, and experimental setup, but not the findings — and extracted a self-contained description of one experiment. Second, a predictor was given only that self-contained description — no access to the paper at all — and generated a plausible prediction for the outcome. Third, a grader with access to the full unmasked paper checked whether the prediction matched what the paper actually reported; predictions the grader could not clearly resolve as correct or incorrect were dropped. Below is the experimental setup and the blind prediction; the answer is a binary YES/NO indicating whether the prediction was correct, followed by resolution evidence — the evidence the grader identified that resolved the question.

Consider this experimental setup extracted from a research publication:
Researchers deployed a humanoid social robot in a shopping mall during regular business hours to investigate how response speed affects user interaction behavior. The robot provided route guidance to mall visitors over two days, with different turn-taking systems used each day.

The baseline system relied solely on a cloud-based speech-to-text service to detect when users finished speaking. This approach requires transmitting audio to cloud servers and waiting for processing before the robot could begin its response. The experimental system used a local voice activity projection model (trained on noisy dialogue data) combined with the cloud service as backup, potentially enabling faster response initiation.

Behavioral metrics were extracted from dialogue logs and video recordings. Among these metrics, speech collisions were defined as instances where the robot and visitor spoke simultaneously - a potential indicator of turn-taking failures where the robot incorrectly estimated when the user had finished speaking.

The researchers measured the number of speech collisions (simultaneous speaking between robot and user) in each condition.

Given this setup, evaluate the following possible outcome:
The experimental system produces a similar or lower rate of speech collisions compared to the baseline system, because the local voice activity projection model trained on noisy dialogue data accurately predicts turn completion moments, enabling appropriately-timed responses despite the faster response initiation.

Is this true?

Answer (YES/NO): YES